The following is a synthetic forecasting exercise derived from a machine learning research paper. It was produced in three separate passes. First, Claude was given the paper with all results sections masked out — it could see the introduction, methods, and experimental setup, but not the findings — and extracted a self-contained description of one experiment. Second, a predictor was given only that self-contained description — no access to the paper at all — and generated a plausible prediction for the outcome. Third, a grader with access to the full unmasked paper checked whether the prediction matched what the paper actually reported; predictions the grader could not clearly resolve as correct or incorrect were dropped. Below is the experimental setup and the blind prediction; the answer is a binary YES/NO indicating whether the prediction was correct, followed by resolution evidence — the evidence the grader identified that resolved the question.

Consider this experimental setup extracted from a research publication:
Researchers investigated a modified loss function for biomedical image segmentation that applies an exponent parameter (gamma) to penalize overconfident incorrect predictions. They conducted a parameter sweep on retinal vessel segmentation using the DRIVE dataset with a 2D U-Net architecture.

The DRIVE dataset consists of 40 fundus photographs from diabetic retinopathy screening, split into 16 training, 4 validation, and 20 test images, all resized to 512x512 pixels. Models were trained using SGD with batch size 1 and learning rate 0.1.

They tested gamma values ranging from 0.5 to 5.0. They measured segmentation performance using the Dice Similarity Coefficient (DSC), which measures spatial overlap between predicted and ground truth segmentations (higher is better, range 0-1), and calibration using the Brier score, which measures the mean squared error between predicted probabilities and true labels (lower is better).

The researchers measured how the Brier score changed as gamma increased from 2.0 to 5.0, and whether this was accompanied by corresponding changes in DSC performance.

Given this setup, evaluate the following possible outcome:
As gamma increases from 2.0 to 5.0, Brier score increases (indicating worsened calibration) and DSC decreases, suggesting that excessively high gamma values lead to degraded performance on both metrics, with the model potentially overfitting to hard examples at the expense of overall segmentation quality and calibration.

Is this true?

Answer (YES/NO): YES